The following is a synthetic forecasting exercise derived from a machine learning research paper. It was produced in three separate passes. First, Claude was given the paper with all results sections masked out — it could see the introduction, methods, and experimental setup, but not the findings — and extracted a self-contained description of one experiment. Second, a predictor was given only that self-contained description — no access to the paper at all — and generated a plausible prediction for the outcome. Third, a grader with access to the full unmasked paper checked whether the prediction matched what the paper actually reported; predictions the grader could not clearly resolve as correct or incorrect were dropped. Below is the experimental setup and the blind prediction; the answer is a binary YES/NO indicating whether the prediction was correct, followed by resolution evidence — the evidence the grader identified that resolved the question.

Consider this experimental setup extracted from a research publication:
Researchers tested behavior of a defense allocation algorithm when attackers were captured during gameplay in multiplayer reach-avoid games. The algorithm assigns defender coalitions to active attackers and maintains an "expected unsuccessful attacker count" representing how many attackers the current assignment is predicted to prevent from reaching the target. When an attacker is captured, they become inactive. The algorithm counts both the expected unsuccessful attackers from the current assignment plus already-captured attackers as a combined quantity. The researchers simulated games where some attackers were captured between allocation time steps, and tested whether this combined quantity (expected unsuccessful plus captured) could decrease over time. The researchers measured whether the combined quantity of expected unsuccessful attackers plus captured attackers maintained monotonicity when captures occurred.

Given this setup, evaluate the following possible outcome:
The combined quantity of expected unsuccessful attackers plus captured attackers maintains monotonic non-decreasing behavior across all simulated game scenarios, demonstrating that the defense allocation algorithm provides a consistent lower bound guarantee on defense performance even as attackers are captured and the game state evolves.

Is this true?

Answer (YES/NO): YES